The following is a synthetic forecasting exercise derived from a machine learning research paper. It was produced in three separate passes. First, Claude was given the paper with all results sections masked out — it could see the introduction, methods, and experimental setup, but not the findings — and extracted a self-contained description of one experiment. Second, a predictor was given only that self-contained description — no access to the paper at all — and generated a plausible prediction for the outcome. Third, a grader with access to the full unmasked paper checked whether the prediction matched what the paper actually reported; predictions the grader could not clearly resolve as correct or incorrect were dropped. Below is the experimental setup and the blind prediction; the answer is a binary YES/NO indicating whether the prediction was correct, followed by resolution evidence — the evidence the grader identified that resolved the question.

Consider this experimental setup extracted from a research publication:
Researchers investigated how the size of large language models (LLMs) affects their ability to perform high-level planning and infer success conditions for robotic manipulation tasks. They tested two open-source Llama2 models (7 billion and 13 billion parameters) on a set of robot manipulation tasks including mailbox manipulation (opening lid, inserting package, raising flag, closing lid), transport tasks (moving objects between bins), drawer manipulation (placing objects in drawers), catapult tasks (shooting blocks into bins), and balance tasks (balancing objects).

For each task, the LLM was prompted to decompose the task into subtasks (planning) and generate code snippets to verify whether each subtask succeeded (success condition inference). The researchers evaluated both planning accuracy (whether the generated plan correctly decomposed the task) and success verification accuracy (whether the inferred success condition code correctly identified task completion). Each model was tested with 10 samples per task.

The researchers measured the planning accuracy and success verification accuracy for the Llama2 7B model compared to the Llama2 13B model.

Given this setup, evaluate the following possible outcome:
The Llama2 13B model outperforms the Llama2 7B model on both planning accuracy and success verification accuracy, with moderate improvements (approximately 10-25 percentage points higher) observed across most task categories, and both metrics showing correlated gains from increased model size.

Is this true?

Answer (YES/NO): NO